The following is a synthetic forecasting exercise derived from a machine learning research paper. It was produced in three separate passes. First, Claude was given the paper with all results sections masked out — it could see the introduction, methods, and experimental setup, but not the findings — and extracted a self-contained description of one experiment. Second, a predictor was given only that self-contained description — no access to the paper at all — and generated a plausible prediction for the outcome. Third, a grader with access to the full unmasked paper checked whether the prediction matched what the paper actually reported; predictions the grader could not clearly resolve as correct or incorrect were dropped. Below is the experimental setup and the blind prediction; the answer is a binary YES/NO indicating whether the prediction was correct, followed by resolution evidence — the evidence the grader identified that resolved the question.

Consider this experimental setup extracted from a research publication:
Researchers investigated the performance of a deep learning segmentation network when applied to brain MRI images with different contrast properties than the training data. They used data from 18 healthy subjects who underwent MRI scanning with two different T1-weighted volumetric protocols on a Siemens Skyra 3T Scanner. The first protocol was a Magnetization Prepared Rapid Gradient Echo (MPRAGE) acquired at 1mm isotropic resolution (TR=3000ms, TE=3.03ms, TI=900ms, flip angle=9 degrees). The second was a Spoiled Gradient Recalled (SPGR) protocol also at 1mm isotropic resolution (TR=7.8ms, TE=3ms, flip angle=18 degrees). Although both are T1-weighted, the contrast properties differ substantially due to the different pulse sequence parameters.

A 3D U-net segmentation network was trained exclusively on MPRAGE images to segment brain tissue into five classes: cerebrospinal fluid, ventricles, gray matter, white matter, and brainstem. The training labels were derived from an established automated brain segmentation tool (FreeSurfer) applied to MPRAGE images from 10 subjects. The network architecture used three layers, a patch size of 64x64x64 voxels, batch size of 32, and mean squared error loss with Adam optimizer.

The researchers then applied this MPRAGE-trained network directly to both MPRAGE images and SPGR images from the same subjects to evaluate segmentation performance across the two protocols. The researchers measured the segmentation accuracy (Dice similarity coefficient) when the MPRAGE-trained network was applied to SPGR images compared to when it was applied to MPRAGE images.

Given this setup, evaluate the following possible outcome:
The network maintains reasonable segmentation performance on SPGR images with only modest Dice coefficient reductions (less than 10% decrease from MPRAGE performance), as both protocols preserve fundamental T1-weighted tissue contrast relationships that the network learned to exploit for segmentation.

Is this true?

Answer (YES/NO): NO